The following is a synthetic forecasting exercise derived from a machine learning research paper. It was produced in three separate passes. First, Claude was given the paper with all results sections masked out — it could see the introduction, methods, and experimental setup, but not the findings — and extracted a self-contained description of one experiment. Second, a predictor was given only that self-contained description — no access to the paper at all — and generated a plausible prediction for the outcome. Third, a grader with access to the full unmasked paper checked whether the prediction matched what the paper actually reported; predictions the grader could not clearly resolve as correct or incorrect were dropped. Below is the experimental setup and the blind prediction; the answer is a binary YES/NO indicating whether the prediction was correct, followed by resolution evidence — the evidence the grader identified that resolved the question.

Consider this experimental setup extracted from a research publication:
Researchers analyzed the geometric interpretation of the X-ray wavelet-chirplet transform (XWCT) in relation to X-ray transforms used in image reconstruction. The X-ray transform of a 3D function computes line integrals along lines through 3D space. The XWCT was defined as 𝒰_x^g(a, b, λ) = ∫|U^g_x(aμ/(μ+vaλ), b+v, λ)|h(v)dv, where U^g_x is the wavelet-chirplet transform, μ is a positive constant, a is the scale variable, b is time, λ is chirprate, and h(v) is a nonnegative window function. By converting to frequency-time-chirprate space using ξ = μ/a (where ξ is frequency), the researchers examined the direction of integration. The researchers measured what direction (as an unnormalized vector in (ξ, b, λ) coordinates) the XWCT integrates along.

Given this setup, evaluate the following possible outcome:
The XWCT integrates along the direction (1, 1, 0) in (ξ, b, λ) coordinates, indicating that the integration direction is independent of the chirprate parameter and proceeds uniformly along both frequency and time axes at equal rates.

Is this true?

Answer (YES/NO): NO